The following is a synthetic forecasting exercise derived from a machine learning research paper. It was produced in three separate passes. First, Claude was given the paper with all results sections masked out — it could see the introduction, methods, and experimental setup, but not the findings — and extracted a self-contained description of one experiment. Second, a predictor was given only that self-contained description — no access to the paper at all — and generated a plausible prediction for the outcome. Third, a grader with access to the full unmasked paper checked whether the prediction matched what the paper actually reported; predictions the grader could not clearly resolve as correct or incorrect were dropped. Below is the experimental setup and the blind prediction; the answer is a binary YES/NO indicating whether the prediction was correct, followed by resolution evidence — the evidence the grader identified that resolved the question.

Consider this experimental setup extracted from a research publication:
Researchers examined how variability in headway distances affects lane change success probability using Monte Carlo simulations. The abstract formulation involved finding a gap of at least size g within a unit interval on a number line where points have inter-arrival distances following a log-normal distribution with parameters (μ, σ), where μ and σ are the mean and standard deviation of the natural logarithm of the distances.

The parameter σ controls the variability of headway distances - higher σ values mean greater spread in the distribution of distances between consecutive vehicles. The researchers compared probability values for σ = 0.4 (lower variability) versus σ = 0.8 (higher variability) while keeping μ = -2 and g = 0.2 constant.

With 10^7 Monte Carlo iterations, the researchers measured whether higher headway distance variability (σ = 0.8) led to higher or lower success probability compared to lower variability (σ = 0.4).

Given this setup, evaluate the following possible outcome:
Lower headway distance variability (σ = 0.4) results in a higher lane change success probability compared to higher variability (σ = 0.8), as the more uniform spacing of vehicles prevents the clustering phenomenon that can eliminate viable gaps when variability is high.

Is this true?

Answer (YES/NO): NO